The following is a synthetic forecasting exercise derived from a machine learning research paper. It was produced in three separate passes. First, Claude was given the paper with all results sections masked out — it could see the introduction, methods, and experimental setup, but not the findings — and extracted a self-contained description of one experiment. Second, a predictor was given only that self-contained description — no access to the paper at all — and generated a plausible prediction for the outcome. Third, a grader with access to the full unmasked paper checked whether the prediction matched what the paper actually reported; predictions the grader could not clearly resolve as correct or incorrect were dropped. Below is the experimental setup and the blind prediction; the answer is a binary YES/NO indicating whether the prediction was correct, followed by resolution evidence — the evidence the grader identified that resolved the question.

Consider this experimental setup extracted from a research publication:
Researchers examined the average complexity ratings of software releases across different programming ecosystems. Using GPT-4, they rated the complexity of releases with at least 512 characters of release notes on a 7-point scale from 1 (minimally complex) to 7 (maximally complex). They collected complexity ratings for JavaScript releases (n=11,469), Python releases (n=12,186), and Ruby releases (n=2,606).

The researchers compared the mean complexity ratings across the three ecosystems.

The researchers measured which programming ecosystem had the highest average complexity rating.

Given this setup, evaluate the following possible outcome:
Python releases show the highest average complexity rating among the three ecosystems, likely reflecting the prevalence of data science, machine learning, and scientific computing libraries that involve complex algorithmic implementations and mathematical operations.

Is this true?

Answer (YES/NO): YES